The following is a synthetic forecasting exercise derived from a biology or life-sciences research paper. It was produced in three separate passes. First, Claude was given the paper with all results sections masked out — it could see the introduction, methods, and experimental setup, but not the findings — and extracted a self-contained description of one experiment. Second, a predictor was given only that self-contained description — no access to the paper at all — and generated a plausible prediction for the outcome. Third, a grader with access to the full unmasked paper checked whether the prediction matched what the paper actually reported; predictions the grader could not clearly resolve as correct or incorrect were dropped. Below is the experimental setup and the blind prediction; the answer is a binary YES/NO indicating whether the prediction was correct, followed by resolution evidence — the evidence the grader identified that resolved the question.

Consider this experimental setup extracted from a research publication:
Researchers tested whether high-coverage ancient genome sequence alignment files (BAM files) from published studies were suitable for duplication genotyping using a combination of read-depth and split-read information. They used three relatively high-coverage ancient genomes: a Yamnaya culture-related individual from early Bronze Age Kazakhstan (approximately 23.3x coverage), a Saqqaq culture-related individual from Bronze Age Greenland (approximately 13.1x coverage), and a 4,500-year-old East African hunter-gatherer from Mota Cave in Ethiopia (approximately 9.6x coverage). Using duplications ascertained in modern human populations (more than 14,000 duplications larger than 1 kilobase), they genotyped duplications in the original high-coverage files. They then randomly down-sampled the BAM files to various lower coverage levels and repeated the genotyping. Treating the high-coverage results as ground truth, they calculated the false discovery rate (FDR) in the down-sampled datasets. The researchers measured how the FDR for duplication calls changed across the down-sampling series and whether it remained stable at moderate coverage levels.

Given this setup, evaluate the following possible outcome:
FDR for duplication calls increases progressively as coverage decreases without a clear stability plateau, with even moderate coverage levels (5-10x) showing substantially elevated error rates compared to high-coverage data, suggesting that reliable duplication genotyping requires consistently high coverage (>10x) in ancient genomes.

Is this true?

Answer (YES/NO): NO